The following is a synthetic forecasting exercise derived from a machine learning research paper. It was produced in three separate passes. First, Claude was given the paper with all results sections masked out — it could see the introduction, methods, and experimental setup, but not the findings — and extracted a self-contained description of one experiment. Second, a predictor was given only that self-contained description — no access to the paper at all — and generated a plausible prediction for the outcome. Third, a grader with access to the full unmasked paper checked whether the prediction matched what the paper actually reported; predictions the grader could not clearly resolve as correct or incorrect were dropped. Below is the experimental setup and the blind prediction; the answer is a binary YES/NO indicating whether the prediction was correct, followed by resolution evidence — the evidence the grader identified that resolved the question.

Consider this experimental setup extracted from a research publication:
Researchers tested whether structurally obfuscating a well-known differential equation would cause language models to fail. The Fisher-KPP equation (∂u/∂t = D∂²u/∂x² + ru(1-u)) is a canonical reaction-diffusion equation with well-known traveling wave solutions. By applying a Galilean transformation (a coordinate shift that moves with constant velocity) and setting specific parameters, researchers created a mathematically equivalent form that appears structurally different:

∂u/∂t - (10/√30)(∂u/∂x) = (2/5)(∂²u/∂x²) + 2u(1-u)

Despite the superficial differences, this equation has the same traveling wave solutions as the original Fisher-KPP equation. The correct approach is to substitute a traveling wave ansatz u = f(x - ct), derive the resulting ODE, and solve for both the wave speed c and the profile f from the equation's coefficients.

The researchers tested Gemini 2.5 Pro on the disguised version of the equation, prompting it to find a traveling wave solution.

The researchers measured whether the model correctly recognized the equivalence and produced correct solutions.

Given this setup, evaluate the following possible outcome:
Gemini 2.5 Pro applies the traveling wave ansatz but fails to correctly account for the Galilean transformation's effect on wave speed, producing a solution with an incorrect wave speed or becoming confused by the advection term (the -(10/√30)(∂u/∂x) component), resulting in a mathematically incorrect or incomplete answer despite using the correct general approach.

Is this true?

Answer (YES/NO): YES